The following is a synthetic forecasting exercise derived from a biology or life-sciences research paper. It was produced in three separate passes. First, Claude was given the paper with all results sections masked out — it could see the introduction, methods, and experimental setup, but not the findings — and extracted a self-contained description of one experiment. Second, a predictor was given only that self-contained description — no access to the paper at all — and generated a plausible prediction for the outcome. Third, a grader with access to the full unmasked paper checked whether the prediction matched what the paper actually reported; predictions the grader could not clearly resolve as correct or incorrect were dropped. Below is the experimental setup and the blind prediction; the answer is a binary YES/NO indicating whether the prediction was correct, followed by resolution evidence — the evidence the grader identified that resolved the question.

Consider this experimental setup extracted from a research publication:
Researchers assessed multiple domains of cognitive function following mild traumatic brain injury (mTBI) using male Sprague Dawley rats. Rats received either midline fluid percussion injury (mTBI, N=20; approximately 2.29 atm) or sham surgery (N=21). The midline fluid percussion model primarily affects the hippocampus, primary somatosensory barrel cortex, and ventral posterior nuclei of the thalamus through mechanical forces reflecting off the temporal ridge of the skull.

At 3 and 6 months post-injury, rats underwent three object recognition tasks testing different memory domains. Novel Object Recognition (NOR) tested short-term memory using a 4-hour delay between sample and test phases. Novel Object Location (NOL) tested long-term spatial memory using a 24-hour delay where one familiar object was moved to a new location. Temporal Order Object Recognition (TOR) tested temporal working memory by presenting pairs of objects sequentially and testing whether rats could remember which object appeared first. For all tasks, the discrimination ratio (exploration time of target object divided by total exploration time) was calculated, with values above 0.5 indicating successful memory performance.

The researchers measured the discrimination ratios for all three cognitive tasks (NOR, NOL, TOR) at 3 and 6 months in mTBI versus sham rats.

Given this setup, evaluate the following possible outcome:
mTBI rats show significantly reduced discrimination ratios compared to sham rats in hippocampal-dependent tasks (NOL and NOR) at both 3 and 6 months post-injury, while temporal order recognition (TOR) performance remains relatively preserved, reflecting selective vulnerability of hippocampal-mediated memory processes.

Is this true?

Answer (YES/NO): NO